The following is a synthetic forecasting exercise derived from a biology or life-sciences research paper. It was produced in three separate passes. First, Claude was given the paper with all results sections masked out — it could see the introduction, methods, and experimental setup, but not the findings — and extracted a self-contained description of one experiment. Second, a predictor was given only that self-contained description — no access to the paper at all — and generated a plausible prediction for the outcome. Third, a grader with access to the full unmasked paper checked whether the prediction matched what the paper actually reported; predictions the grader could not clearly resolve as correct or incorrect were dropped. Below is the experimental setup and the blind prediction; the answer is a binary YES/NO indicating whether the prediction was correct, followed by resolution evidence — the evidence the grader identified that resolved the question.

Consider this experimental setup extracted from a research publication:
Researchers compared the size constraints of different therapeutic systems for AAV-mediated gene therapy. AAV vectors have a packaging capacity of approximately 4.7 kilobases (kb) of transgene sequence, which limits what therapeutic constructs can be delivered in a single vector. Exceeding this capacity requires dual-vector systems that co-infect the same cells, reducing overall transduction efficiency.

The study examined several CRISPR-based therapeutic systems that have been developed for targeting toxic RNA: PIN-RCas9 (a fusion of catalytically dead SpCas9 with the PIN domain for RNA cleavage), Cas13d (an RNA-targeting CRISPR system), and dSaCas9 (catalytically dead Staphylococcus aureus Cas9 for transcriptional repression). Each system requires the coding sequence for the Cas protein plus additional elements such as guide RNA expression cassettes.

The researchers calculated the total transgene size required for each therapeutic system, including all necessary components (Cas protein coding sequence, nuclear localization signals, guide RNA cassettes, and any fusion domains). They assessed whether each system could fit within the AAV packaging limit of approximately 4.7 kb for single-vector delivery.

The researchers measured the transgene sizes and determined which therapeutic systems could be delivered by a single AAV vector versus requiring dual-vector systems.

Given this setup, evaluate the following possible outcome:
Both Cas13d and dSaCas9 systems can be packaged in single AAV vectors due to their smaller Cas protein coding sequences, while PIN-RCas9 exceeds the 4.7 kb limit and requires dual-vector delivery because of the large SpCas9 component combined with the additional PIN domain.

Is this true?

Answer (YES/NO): NO